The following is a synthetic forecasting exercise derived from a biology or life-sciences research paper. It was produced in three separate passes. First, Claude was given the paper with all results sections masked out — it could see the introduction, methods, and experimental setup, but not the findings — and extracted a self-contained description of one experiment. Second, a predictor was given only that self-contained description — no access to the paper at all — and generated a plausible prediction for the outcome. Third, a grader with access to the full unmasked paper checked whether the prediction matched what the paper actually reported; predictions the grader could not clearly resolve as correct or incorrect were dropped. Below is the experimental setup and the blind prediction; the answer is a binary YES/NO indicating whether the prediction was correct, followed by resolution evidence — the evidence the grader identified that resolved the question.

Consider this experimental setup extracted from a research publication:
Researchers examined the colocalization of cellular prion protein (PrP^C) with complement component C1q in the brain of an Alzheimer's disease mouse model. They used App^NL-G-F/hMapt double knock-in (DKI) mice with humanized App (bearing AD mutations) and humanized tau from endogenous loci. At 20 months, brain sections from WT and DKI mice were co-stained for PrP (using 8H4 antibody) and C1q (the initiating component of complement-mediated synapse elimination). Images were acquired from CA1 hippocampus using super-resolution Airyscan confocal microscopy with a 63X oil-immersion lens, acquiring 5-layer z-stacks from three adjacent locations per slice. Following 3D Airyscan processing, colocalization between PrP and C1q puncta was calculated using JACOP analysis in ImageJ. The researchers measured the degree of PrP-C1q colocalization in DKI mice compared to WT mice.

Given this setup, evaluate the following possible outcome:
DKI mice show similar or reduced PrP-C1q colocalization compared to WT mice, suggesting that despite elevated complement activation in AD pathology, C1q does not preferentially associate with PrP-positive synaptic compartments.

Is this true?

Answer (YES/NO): NO